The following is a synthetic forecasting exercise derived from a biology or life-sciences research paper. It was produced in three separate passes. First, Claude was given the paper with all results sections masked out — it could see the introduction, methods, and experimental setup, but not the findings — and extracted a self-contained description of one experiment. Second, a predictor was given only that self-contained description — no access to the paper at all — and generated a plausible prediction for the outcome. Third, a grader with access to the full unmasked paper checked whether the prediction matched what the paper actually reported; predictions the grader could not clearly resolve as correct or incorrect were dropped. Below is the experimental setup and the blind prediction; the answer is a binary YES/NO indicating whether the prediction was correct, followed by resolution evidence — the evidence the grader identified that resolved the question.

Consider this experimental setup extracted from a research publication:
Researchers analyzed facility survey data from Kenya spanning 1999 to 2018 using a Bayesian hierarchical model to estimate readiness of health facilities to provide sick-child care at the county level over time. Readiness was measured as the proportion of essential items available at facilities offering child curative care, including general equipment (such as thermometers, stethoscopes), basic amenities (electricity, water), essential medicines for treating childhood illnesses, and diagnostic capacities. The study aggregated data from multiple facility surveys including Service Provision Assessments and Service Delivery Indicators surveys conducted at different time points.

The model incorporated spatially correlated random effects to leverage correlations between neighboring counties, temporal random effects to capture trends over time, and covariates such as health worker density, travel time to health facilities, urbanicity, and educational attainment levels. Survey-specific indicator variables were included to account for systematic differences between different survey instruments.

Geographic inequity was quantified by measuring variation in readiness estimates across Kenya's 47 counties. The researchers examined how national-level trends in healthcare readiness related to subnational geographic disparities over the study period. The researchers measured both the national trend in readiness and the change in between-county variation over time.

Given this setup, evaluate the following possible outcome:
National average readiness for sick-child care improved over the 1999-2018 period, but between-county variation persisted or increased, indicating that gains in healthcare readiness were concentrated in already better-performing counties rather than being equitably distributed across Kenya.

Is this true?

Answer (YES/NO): NO